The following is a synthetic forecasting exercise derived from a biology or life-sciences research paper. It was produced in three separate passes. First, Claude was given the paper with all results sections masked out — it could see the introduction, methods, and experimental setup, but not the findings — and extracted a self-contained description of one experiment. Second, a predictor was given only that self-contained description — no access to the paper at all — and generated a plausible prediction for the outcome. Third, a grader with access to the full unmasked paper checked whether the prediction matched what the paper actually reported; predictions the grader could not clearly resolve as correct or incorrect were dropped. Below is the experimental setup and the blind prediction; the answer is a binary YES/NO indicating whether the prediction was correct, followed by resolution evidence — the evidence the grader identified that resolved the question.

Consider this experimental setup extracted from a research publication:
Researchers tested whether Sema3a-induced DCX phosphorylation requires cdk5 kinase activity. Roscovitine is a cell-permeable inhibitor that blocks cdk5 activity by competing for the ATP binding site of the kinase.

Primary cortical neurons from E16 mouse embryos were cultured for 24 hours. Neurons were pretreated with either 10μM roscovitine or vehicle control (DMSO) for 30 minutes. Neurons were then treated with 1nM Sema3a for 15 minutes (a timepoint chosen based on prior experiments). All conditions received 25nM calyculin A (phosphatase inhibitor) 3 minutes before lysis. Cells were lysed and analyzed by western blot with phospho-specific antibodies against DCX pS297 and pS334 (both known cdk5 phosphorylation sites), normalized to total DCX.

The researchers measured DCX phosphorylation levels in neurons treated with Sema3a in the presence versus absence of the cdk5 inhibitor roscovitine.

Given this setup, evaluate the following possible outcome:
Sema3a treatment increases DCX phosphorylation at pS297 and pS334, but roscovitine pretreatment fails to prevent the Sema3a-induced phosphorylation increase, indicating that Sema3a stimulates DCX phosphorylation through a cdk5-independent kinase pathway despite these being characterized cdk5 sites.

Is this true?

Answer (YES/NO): NO